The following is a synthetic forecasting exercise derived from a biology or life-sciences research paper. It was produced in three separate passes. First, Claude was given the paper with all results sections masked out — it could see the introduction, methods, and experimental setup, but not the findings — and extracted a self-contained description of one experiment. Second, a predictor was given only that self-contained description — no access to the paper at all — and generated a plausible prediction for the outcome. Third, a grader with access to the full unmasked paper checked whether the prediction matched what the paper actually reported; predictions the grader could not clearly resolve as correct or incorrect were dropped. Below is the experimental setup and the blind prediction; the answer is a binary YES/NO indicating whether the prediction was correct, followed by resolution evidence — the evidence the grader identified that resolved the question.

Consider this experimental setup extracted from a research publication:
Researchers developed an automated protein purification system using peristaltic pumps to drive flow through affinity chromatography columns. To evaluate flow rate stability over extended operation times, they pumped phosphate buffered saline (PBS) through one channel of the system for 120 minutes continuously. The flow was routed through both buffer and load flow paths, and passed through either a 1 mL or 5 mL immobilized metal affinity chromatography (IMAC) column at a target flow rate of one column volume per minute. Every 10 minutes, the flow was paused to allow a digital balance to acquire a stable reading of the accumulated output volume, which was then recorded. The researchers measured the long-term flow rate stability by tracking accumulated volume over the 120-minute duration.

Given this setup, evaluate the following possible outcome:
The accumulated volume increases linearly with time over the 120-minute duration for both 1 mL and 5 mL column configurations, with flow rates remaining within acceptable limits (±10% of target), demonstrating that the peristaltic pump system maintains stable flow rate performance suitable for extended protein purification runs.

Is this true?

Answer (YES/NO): YES